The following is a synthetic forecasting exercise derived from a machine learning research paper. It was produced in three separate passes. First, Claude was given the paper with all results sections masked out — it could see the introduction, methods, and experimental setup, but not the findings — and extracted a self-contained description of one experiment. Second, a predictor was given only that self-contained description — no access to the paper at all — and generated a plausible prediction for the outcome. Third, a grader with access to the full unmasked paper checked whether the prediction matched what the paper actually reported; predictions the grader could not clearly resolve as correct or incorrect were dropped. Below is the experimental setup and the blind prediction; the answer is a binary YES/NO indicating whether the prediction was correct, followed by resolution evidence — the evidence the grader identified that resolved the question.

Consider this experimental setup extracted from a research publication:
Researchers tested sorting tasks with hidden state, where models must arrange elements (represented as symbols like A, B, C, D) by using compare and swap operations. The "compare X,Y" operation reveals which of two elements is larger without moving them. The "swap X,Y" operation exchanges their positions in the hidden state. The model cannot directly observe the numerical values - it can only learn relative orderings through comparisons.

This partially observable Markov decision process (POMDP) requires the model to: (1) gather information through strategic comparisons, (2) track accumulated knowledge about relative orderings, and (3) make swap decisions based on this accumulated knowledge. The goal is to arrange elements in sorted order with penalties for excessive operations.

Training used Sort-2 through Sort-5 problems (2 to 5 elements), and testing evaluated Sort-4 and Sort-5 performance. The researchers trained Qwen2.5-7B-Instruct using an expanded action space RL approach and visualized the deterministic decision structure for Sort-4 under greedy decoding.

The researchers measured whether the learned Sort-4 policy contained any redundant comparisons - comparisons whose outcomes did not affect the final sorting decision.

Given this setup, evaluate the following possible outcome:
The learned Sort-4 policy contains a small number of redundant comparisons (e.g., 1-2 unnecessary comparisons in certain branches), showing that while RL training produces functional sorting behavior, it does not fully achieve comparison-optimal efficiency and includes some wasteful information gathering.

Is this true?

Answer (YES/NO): YES